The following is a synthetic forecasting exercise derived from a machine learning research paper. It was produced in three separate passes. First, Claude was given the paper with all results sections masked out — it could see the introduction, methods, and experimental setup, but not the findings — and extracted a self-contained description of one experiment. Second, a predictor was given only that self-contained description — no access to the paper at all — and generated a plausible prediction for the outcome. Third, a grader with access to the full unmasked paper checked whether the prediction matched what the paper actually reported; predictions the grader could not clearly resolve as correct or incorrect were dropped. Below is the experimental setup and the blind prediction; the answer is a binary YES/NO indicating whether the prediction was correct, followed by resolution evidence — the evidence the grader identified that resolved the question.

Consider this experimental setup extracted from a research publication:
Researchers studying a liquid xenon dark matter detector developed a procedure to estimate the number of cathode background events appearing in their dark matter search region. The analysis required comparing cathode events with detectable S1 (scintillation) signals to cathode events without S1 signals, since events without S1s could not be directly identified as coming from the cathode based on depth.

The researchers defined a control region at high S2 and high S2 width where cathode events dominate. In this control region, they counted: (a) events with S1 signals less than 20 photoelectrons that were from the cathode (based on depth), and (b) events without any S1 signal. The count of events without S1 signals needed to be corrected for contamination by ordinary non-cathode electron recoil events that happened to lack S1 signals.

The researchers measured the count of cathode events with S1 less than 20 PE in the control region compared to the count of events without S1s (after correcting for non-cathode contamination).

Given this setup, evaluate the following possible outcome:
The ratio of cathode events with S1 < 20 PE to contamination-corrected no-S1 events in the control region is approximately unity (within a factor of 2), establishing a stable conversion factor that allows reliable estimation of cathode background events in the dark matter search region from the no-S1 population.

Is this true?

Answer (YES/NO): NO